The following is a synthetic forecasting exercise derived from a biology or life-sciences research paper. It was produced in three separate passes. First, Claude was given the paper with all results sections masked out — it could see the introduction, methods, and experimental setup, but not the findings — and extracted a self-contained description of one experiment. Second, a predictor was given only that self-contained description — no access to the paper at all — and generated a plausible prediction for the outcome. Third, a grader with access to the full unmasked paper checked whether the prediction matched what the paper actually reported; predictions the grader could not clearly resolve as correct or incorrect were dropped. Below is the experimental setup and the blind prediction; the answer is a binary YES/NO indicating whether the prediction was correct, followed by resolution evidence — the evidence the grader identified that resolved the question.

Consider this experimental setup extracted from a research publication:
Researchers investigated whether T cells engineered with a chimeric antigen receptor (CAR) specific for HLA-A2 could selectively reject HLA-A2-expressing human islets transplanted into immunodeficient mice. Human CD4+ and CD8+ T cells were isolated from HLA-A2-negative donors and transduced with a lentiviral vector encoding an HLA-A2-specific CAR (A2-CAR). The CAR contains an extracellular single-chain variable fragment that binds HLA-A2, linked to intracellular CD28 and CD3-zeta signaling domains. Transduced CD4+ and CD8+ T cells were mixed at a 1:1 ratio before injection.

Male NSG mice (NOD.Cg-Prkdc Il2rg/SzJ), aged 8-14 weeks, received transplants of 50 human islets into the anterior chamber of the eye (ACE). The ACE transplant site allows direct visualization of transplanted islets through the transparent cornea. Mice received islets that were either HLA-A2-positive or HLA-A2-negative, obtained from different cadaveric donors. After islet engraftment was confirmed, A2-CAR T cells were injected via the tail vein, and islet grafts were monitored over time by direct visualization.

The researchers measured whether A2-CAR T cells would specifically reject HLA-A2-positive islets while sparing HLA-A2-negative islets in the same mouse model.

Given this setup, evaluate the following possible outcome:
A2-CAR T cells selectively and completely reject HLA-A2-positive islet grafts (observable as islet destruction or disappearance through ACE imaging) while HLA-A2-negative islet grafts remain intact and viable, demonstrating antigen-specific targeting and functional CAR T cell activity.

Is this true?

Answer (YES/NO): NO